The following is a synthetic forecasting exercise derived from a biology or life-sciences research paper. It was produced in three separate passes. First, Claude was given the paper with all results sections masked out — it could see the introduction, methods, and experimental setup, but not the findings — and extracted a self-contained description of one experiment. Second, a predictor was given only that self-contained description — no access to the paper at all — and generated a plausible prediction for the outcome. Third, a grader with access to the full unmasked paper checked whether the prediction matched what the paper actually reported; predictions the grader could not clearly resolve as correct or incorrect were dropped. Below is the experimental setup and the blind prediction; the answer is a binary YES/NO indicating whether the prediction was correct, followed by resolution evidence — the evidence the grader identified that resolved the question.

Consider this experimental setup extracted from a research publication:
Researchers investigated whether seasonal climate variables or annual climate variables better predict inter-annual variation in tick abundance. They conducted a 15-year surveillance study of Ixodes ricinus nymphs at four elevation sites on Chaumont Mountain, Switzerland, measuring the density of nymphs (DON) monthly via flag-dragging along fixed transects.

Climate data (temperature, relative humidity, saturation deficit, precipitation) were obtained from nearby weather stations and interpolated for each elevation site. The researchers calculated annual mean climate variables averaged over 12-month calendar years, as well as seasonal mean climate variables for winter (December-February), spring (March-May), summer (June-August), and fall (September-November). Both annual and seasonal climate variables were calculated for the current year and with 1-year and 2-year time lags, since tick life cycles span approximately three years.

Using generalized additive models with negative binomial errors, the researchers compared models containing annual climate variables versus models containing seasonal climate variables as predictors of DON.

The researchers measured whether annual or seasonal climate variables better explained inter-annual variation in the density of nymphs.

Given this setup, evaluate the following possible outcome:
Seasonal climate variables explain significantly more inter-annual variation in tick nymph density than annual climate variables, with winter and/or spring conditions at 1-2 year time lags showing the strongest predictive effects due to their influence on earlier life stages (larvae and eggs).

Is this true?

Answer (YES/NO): NO